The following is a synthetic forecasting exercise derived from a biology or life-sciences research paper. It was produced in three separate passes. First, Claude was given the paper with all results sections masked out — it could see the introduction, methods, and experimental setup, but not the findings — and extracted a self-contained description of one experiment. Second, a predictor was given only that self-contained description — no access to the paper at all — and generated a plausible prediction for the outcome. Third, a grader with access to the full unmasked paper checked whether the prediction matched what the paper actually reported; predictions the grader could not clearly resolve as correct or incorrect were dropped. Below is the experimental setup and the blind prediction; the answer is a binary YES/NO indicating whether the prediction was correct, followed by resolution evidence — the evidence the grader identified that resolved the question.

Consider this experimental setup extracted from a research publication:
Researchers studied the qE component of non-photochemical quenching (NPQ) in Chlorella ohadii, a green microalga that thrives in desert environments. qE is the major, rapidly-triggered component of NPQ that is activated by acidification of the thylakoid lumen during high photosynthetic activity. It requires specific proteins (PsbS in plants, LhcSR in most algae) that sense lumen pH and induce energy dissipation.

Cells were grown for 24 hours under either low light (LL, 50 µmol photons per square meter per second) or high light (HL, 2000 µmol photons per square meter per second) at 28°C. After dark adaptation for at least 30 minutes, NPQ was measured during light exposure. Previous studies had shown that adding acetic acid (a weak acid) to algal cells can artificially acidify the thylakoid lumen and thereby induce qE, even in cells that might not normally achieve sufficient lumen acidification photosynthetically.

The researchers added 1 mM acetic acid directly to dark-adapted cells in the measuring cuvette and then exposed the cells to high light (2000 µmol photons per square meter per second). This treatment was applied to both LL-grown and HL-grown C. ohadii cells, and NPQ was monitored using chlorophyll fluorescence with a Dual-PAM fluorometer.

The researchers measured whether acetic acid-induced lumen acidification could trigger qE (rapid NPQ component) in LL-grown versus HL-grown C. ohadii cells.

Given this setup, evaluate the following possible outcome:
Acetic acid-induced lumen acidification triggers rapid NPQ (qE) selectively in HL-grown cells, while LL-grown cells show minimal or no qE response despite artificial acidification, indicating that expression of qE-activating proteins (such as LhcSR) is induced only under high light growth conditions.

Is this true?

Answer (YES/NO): NO